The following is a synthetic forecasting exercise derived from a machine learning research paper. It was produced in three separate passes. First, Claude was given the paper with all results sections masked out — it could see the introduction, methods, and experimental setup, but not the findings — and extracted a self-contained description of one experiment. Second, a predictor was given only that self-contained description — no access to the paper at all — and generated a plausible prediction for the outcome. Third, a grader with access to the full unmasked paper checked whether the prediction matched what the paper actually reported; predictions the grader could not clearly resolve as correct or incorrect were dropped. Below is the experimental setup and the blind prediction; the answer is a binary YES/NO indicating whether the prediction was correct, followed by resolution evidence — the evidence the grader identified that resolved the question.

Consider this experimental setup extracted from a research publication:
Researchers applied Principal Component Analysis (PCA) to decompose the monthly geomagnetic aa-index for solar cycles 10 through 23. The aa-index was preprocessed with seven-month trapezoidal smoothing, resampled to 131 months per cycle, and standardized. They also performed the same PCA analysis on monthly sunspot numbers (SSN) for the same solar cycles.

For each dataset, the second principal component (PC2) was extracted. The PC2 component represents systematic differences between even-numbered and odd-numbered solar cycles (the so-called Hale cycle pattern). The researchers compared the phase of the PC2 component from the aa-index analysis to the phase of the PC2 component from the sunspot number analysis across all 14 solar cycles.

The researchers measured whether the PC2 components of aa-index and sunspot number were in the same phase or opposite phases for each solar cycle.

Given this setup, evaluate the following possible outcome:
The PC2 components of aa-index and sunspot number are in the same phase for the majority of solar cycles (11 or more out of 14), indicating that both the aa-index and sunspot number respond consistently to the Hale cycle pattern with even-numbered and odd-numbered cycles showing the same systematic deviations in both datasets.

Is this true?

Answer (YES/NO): YES